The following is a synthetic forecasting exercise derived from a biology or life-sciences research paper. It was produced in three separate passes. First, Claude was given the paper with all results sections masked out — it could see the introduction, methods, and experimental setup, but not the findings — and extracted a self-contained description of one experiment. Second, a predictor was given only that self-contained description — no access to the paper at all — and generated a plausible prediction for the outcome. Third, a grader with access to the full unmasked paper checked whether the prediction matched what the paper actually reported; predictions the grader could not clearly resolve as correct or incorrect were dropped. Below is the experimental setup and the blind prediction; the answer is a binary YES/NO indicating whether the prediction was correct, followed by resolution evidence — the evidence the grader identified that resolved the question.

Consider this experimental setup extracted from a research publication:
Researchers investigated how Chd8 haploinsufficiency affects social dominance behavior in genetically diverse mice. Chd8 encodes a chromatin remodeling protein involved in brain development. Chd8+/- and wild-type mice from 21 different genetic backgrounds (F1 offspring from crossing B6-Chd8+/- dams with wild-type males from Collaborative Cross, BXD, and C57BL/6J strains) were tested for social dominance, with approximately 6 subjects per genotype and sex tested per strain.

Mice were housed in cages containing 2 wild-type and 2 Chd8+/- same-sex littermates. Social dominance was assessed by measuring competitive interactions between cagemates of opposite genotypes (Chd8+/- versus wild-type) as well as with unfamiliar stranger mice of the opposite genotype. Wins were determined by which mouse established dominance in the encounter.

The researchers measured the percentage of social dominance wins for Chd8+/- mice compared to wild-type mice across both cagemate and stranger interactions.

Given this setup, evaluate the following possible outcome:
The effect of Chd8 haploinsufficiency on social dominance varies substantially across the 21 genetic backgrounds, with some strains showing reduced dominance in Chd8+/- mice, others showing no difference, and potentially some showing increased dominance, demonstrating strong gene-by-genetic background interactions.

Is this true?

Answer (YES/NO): YES